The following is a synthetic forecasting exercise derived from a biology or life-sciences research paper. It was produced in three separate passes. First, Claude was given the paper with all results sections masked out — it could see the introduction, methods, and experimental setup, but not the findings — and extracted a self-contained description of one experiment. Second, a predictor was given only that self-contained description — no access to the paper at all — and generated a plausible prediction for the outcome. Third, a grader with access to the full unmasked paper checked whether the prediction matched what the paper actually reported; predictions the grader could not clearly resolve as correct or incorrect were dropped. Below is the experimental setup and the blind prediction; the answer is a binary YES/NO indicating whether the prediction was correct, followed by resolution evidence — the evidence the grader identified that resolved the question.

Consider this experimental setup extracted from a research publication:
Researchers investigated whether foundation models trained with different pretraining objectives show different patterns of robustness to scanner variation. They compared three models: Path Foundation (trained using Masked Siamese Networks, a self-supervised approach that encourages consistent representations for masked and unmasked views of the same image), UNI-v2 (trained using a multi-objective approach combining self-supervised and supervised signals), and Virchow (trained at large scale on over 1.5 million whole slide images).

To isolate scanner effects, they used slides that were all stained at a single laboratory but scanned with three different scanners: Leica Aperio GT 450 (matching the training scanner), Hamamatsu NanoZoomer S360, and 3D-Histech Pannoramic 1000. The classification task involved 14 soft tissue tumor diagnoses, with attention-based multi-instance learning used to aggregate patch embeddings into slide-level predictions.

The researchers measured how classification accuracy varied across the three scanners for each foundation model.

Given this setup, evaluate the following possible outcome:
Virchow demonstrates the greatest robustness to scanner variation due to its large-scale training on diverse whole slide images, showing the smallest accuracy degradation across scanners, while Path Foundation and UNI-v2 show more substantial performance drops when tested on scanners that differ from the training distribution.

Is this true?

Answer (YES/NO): NO